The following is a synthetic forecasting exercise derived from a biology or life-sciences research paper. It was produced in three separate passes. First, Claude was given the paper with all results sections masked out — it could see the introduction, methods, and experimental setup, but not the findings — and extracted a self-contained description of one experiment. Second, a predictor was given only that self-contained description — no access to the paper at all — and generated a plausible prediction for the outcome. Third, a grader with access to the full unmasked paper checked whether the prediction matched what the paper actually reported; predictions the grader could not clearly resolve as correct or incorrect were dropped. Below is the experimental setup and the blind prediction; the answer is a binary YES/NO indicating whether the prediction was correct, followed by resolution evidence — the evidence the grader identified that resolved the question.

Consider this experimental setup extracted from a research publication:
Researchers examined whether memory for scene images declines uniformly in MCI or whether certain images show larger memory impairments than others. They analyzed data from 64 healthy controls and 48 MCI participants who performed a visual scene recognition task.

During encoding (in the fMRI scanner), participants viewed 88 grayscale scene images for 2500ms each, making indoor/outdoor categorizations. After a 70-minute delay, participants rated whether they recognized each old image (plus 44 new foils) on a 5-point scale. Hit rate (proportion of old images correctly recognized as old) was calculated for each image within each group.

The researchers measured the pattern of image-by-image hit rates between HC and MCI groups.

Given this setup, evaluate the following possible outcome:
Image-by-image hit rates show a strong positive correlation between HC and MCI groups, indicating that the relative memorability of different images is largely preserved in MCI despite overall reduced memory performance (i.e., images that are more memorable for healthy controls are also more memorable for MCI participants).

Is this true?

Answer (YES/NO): NO